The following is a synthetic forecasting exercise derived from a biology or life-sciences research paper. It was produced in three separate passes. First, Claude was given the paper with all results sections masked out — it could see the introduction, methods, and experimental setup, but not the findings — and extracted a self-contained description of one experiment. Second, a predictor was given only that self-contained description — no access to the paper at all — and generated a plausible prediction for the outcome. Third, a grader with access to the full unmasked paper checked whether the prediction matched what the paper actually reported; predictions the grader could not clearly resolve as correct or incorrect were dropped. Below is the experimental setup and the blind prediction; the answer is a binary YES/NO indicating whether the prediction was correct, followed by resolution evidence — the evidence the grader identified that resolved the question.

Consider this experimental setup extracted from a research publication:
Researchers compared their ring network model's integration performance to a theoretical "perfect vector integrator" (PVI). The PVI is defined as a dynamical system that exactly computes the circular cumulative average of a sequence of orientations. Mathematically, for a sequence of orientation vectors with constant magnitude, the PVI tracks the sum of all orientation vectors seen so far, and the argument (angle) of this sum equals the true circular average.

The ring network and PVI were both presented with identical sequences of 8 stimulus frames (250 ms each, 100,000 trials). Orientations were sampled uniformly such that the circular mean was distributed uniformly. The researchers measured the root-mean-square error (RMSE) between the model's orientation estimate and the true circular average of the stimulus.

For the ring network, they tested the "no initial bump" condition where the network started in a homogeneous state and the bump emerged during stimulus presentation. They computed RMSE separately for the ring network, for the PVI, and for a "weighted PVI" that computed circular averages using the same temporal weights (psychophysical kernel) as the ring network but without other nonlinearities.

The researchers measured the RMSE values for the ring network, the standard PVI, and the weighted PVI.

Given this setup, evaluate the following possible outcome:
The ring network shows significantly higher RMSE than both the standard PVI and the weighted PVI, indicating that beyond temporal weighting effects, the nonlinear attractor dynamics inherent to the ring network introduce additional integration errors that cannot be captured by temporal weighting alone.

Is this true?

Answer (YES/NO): NO